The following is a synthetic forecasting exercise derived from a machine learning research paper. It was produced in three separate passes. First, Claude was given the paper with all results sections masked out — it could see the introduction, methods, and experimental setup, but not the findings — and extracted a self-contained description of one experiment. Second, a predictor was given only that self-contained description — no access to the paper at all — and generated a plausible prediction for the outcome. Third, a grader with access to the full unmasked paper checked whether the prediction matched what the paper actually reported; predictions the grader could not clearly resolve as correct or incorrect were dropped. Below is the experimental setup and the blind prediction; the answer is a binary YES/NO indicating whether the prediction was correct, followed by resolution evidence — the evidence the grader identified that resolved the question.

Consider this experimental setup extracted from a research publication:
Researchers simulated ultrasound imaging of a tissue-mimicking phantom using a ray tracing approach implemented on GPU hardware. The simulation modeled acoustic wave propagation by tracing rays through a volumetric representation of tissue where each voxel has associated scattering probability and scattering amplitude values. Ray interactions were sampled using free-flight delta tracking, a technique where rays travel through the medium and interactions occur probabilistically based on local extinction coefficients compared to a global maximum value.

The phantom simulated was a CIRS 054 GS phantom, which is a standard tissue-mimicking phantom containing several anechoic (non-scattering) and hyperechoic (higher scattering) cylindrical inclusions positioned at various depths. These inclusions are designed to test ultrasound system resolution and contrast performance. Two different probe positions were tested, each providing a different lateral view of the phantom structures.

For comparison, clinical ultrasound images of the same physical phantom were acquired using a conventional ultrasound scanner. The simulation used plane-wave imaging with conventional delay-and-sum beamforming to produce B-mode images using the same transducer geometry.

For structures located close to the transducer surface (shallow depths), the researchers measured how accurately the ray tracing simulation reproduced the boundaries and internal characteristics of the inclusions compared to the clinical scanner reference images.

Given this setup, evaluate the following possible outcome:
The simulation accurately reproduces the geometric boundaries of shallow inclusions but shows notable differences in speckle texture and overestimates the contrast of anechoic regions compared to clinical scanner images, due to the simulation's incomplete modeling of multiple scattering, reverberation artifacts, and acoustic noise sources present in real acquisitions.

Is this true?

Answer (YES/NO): NO